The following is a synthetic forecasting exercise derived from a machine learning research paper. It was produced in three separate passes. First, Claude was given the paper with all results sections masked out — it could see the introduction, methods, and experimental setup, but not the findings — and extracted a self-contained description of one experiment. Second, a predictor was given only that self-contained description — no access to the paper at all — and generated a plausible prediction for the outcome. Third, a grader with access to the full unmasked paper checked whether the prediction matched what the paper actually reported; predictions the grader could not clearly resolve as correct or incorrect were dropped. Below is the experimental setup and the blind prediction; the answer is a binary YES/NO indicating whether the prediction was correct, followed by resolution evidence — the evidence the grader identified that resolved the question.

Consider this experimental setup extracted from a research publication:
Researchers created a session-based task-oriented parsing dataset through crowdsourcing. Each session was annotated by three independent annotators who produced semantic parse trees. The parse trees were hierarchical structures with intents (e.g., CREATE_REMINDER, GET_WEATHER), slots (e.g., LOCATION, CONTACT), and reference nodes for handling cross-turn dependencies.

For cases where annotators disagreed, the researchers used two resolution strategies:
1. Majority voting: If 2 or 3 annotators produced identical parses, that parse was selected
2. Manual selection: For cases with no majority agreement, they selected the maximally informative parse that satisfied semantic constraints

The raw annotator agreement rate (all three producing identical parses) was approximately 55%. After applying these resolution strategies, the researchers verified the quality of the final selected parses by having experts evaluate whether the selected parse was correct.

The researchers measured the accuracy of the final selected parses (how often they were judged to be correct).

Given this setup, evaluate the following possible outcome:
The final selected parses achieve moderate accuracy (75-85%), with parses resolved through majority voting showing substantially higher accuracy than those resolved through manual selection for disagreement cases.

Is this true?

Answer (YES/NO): NO